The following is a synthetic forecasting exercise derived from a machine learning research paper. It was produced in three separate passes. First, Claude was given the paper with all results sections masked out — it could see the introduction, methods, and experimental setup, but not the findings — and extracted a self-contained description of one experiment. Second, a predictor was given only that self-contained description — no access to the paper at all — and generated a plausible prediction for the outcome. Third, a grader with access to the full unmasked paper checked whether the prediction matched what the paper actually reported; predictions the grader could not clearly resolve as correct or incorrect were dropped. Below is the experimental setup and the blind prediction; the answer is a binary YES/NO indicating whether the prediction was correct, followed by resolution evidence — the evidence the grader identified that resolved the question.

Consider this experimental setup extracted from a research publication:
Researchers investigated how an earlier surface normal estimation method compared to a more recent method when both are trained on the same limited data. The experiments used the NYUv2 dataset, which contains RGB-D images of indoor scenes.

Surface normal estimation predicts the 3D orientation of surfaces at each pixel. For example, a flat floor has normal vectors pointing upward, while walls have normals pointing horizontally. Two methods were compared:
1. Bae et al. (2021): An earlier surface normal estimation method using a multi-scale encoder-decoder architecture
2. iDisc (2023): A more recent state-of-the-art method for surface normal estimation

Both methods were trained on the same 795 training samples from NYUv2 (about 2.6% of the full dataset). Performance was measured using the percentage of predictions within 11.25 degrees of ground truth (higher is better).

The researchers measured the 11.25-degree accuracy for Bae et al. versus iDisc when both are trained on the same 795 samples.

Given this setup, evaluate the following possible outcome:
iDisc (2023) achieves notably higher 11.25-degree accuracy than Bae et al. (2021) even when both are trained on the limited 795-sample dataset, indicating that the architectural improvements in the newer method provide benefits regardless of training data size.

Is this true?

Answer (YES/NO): NO